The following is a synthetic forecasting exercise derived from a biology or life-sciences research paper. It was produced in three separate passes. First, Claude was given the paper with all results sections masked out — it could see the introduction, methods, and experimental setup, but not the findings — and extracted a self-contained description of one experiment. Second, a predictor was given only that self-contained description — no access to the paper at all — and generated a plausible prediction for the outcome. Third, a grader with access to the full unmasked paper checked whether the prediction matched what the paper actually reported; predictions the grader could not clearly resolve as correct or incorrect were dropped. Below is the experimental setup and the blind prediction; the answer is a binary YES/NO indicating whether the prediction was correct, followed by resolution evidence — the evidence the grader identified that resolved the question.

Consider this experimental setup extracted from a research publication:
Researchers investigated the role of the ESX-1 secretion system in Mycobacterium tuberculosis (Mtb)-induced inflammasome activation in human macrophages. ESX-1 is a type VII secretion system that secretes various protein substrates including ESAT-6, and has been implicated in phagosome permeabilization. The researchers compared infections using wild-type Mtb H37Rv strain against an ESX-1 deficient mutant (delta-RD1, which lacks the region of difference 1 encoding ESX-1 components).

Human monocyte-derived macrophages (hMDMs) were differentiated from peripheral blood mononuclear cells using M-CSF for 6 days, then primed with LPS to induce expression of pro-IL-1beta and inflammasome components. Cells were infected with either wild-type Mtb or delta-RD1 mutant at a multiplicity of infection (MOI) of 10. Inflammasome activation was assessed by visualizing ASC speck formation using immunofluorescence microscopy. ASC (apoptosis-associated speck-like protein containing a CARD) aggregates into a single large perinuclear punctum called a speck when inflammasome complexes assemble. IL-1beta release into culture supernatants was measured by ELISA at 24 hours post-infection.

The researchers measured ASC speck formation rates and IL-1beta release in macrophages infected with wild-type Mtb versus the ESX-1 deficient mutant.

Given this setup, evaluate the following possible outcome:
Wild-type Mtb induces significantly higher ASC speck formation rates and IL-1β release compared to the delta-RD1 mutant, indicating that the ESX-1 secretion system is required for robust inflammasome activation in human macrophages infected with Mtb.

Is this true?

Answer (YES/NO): YES